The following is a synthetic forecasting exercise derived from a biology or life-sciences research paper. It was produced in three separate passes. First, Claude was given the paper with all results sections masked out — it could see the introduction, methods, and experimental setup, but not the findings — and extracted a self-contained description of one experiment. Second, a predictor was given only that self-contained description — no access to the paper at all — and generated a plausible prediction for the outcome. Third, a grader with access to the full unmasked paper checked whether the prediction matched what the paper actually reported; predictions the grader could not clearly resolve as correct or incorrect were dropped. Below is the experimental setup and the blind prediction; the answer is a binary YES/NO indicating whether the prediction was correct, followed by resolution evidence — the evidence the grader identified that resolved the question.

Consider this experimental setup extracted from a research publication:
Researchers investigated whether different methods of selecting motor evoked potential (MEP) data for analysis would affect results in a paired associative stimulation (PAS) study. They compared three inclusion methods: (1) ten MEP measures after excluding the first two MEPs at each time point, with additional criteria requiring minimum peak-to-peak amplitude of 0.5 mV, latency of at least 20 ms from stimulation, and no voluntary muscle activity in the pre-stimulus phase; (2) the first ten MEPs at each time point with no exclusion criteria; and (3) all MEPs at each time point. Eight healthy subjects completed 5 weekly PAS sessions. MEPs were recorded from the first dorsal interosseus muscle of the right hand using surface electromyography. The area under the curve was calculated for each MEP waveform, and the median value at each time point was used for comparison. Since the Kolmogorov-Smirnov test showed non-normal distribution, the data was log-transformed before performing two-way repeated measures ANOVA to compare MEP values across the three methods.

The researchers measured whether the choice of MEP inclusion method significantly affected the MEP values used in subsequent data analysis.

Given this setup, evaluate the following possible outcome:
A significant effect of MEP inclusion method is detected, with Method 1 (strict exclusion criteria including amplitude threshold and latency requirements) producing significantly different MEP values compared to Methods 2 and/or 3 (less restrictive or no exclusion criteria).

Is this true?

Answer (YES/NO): NO